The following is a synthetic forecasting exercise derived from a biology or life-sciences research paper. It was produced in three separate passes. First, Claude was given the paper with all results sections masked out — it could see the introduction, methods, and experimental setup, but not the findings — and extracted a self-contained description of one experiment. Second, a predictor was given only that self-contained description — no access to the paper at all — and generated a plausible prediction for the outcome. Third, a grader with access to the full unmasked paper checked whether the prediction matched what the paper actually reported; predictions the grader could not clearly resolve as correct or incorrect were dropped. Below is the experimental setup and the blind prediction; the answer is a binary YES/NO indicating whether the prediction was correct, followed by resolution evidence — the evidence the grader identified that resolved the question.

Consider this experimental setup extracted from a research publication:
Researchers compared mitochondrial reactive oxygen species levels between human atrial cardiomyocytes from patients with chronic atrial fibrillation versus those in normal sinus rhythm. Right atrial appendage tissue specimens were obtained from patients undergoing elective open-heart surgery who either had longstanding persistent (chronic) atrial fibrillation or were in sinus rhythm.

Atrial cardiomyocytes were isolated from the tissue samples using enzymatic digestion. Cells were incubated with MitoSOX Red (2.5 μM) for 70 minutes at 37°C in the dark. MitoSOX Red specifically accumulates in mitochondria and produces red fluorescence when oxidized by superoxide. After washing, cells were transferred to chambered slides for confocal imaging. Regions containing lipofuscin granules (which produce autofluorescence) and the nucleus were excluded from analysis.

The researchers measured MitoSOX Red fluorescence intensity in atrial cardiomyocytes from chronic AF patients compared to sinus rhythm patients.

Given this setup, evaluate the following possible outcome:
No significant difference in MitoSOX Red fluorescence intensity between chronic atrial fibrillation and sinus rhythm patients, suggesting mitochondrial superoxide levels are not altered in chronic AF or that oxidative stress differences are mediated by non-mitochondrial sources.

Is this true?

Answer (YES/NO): NO